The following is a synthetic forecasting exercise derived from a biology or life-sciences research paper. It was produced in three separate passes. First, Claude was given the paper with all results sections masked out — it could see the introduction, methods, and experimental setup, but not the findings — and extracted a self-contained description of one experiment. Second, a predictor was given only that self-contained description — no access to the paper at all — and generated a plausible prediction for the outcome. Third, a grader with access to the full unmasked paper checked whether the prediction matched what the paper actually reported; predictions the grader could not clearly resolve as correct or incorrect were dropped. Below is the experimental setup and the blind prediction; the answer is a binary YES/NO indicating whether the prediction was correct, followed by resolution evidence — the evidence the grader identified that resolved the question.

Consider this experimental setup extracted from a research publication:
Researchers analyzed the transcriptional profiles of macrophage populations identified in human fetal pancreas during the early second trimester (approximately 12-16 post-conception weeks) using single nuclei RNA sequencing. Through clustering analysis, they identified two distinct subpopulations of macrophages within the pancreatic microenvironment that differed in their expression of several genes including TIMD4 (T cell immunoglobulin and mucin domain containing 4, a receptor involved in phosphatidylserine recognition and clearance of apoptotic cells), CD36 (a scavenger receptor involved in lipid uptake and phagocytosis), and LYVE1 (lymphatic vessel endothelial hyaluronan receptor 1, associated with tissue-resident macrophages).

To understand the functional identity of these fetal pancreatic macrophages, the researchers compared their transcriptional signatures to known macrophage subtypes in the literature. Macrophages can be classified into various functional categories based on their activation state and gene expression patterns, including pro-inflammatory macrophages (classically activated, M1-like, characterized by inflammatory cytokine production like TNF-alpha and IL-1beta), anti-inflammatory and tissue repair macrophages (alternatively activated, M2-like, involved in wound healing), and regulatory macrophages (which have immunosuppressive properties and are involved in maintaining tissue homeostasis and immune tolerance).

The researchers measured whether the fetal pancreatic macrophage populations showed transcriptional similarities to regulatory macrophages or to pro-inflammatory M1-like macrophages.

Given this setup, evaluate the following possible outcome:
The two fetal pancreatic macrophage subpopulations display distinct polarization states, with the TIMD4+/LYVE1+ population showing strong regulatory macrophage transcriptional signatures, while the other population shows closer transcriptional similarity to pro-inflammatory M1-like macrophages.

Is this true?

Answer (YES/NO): NO